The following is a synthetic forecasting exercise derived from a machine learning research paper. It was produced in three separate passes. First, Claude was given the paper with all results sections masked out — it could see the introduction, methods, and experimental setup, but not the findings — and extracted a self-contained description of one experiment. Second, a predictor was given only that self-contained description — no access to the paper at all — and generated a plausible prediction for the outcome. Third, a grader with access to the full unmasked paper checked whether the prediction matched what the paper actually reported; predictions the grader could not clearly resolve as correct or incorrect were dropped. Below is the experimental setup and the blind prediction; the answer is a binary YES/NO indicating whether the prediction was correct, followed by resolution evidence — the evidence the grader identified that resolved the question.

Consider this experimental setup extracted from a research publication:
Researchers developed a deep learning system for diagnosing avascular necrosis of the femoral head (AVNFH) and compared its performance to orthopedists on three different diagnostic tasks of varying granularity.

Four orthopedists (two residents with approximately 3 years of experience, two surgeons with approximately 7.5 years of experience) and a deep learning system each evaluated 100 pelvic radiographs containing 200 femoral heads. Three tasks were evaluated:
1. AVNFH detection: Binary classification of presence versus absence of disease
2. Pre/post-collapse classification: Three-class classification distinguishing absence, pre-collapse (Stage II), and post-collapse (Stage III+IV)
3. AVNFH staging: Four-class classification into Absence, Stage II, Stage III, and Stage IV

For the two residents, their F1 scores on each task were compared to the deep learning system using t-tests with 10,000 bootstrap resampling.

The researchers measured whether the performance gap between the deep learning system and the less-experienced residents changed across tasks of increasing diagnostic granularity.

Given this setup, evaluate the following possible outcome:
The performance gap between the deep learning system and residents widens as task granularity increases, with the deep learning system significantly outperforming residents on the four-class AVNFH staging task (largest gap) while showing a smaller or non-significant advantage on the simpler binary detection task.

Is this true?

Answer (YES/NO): YES